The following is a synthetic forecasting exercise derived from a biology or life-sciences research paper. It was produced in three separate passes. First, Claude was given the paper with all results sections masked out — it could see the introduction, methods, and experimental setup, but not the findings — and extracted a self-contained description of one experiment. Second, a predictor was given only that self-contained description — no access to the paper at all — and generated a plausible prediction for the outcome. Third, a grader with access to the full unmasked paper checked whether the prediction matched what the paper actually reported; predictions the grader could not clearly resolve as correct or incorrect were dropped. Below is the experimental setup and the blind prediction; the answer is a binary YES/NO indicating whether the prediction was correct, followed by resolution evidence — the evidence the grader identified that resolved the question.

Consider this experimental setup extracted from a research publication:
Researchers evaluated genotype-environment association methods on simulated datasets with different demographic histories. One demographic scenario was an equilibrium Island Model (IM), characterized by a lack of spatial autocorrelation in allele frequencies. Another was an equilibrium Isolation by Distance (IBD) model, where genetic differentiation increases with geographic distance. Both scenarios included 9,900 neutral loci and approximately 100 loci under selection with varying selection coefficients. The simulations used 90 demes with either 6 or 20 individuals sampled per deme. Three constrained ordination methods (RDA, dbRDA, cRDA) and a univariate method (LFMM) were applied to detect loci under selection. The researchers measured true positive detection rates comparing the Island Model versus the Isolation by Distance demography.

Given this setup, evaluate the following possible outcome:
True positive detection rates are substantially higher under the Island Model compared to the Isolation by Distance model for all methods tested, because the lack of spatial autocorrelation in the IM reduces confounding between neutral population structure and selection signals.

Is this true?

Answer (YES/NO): NO